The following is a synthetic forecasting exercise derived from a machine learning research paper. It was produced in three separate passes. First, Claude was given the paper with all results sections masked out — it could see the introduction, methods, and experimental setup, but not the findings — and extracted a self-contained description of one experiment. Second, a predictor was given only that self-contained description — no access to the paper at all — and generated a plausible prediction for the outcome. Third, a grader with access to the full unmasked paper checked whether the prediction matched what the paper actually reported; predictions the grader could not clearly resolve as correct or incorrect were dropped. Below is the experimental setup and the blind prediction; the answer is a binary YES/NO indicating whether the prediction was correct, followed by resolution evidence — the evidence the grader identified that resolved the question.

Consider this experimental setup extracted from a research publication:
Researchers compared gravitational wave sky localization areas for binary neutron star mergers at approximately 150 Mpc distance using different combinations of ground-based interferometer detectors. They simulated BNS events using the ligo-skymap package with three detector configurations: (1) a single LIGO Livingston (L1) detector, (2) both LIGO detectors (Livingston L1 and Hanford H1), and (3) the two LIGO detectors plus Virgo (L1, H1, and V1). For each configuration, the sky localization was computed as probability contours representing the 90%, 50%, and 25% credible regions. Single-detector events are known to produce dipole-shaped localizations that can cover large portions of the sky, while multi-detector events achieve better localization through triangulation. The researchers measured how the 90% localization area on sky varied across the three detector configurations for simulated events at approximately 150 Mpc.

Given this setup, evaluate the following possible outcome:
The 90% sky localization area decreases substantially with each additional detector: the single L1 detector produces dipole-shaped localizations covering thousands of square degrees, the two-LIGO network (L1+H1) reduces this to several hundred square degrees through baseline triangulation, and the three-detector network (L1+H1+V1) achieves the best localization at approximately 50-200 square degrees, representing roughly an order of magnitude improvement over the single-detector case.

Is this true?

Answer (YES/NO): NO